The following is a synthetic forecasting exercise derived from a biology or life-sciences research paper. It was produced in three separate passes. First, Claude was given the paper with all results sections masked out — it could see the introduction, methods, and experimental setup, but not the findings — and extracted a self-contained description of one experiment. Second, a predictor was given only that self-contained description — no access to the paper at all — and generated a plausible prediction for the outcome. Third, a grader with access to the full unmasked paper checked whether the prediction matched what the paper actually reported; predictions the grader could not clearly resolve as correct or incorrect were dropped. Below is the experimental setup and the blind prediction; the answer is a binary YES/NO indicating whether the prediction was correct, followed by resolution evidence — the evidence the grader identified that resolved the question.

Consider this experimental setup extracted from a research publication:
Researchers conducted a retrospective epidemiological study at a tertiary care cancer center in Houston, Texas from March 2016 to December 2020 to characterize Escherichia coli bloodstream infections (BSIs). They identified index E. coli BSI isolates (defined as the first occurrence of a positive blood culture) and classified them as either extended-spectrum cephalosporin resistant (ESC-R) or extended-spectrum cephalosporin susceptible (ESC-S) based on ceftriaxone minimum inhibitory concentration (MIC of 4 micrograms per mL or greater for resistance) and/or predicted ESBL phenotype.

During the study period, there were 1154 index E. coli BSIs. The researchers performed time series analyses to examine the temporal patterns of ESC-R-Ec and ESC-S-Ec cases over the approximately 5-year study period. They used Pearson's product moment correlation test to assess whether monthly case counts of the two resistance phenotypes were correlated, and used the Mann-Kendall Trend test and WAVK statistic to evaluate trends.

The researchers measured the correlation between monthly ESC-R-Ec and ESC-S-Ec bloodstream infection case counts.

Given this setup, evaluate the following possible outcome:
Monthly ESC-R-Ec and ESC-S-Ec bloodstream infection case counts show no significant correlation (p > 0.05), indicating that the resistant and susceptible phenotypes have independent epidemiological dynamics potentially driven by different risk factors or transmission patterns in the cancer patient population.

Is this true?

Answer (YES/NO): YES